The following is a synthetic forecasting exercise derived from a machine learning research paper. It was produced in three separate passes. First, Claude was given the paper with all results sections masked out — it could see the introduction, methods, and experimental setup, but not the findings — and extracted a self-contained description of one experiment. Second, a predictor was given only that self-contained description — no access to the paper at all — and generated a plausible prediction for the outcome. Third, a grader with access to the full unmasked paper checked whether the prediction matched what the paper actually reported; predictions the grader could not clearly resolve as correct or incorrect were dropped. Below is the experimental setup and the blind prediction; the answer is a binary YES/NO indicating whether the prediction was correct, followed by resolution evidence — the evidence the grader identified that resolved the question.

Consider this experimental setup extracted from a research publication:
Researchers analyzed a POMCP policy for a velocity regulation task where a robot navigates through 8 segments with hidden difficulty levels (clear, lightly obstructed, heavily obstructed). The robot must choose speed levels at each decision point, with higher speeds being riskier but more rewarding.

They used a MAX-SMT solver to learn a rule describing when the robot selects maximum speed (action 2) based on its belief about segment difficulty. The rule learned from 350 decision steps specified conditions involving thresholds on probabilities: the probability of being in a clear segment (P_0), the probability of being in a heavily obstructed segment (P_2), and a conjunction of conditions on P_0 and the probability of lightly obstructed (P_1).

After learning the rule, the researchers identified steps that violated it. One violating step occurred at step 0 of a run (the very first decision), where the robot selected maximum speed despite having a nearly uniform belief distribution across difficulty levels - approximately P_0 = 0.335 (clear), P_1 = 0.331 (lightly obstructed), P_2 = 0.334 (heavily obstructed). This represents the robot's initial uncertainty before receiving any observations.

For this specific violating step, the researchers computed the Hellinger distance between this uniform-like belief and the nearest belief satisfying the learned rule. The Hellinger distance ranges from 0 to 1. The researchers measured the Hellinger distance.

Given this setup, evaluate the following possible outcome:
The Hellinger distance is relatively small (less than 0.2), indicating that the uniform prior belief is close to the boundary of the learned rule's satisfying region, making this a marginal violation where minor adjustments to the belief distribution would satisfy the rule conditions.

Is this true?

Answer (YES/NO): NO